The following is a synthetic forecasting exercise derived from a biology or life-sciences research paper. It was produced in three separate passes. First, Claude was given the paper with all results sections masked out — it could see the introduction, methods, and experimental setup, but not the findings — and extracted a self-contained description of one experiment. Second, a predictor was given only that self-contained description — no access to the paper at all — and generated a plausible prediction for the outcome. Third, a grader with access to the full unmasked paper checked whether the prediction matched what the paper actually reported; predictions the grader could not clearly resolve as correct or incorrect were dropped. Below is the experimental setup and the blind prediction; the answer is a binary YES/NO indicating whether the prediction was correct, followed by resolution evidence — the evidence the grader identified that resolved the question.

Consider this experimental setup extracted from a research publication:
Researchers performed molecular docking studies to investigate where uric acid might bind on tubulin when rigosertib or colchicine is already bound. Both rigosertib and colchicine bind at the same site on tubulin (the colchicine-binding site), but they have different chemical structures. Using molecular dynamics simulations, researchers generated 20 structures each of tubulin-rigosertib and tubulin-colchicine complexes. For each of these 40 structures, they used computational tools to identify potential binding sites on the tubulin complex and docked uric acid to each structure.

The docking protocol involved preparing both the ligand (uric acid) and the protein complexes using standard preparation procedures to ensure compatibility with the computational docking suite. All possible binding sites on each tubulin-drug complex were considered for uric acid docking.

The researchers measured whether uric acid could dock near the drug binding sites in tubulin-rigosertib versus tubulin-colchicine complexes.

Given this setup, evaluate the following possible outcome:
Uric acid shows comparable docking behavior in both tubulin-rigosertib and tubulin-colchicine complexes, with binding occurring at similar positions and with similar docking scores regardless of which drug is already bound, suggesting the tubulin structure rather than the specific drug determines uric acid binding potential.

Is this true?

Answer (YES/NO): NO